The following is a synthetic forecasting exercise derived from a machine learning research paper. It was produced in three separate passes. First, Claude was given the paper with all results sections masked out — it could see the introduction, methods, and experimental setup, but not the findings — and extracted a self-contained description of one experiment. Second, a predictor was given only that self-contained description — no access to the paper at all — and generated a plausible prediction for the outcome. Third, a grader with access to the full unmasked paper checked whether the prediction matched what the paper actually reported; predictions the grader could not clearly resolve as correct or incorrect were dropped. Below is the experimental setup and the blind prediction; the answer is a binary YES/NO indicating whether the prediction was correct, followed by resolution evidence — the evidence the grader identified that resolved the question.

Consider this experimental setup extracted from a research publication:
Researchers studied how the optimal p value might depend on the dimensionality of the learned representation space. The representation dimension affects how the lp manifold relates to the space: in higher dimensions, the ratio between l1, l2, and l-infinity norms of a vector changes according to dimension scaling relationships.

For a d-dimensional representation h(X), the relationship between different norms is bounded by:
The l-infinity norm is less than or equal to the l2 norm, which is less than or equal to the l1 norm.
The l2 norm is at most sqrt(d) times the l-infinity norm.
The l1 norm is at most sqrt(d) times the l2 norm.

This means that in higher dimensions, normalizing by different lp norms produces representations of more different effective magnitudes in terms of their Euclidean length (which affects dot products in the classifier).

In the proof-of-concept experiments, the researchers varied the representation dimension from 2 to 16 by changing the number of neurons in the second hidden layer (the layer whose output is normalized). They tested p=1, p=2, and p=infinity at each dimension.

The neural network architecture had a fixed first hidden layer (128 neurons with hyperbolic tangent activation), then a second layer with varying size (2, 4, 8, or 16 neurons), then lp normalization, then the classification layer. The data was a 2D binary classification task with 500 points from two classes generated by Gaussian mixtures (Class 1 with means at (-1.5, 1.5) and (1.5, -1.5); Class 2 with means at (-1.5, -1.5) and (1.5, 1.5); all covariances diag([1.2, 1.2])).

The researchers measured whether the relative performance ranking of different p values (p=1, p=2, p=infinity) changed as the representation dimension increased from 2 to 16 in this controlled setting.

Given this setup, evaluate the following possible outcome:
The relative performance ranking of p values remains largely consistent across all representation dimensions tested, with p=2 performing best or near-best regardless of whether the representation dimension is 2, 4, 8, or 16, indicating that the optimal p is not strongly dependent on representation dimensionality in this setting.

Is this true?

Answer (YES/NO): NO